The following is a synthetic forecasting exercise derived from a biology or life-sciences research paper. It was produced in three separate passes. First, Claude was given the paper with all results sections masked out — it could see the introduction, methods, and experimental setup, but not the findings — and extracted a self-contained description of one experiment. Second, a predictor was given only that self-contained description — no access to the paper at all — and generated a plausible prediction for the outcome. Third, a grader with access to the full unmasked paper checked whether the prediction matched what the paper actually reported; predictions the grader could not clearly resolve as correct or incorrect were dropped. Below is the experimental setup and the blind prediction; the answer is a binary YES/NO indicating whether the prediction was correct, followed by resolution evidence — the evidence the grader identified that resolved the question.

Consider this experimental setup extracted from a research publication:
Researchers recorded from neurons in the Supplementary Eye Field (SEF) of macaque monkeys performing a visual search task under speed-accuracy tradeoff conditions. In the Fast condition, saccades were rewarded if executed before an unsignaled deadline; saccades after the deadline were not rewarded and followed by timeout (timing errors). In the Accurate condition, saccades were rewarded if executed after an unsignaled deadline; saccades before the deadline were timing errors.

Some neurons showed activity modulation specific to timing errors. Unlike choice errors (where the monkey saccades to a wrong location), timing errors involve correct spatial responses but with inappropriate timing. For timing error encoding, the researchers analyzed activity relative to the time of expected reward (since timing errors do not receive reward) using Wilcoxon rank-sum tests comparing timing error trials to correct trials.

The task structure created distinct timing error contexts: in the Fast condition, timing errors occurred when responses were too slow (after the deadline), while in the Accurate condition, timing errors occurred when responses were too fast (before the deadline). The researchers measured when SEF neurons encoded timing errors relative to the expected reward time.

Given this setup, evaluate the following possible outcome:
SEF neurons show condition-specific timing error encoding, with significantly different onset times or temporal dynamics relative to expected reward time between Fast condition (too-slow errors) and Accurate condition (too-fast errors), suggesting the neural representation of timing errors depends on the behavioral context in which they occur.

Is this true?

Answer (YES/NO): YES